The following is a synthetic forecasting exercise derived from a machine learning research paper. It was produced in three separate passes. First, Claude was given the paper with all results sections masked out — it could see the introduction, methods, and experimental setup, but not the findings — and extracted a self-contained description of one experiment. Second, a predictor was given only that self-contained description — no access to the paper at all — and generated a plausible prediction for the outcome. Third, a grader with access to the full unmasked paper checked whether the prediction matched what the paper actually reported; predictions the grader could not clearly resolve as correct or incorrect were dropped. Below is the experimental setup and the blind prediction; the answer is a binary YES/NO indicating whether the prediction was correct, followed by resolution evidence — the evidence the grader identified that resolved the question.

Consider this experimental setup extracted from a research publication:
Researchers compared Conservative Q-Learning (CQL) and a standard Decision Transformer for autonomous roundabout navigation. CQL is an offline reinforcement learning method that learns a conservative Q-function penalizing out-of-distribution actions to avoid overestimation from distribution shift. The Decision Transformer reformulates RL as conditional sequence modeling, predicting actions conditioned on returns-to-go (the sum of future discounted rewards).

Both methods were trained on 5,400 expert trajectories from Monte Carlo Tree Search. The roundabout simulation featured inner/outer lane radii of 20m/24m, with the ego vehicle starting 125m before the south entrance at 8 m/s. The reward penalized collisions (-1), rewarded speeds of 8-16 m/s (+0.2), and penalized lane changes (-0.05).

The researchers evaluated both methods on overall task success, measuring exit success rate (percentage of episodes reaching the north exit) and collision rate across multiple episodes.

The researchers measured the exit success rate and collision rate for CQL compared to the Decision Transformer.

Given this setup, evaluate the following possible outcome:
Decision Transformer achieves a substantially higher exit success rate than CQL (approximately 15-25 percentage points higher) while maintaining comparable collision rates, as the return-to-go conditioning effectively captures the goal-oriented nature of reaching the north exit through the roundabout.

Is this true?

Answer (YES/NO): NO